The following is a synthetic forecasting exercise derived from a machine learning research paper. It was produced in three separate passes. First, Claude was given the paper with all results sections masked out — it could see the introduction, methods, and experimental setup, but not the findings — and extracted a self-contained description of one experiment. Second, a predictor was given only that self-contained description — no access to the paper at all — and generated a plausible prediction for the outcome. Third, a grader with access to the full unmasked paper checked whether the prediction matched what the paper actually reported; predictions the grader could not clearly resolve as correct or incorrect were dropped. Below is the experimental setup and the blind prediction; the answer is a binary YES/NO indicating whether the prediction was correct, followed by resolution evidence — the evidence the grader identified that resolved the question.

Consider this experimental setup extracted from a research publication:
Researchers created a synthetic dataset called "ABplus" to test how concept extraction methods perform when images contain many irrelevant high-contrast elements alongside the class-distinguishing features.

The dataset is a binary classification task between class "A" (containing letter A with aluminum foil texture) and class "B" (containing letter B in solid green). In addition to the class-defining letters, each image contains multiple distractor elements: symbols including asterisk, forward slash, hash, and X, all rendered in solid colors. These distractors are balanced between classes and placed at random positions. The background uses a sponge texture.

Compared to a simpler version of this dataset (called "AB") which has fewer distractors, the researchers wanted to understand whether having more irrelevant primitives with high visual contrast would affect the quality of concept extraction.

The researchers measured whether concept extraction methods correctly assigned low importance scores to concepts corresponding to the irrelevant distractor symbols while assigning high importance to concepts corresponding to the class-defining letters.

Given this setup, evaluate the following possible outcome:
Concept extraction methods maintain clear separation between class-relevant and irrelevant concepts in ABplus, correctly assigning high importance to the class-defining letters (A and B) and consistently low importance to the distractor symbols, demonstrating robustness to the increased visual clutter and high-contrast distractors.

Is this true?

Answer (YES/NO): YES